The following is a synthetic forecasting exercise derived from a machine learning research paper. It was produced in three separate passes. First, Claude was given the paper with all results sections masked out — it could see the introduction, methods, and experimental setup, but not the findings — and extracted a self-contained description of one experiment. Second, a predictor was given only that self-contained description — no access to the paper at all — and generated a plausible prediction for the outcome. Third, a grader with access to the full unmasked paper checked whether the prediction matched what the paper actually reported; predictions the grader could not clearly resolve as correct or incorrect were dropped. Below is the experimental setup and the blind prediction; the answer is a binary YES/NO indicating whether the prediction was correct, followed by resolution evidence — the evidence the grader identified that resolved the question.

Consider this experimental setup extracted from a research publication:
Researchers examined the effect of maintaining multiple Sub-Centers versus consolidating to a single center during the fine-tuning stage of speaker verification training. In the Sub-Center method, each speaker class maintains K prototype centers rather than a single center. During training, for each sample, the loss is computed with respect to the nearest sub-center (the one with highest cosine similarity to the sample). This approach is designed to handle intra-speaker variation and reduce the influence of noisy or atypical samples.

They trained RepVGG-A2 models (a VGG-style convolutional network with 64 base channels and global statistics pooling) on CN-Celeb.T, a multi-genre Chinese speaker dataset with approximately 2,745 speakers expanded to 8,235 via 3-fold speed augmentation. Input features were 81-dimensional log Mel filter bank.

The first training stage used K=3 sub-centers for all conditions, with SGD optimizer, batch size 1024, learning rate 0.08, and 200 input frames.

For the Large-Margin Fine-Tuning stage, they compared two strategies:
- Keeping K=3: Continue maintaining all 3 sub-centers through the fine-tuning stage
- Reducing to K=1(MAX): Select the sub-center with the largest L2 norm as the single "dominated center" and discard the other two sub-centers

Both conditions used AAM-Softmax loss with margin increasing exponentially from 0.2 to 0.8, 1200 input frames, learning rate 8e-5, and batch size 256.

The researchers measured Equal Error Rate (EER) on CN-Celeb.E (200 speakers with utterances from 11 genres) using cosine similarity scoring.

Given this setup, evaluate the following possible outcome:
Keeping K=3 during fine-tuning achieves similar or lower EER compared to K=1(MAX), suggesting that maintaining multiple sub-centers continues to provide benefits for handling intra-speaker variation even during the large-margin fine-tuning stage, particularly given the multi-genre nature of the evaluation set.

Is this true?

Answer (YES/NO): NO